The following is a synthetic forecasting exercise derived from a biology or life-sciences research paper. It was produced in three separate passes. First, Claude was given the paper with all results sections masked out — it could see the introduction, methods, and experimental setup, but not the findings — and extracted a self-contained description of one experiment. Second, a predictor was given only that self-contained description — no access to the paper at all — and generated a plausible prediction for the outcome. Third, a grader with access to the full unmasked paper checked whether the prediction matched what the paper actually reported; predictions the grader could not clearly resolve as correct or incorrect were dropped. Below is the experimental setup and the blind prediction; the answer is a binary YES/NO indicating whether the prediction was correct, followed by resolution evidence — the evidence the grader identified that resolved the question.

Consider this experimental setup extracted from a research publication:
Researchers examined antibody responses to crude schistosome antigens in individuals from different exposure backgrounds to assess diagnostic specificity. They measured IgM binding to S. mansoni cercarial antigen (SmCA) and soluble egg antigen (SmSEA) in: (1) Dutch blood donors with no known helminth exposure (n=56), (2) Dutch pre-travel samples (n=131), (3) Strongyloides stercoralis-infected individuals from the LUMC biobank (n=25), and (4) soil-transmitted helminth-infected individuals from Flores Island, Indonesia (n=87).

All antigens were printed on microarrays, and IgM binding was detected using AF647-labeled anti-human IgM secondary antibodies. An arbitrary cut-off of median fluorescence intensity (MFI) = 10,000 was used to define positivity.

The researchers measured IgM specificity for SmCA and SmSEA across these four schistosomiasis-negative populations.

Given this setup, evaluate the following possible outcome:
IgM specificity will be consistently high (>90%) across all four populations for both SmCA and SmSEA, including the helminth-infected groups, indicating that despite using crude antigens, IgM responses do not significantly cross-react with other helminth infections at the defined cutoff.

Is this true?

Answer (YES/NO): NO